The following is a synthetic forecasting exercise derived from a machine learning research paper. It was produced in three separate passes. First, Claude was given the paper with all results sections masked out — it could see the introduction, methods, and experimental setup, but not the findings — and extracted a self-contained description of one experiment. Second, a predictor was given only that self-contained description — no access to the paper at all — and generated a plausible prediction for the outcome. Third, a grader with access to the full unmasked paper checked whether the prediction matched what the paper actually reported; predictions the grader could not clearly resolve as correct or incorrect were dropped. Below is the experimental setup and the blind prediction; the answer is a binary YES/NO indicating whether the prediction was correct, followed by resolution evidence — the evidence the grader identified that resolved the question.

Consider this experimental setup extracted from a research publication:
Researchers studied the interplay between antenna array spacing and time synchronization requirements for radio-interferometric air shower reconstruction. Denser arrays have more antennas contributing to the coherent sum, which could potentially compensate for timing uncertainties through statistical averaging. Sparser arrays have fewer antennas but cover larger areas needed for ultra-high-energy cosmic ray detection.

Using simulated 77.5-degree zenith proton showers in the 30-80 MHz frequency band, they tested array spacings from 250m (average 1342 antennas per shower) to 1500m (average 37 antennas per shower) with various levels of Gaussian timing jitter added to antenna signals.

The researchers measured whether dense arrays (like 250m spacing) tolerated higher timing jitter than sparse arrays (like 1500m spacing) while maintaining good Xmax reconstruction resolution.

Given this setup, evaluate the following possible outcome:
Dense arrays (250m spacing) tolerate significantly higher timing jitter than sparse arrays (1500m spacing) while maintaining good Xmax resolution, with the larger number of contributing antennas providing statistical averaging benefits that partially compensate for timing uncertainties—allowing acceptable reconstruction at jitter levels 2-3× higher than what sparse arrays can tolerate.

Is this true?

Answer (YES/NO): YES